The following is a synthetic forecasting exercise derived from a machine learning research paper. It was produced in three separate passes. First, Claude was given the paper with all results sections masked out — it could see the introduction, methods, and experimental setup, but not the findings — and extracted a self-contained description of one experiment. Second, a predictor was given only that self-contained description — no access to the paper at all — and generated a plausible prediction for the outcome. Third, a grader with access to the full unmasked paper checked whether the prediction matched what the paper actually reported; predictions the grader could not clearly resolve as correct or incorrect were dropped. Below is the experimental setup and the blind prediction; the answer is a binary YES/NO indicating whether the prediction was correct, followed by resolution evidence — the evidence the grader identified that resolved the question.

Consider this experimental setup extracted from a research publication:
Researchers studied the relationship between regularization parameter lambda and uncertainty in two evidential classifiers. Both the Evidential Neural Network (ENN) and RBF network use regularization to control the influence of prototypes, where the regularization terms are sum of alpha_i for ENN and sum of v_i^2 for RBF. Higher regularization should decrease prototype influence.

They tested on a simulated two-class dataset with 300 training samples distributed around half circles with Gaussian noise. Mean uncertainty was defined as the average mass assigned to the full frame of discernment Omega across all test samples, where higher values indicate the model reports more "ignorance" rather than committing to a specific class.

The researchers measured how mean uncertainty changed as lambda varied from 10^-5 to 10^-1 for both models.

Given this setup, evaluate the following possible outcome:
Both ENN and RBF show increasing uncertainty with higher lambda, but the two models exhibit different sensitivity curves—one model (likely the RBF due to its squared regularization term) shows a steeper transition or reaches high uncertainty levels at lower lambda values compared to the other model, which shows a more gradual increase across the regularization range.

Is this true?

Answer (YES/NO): YES